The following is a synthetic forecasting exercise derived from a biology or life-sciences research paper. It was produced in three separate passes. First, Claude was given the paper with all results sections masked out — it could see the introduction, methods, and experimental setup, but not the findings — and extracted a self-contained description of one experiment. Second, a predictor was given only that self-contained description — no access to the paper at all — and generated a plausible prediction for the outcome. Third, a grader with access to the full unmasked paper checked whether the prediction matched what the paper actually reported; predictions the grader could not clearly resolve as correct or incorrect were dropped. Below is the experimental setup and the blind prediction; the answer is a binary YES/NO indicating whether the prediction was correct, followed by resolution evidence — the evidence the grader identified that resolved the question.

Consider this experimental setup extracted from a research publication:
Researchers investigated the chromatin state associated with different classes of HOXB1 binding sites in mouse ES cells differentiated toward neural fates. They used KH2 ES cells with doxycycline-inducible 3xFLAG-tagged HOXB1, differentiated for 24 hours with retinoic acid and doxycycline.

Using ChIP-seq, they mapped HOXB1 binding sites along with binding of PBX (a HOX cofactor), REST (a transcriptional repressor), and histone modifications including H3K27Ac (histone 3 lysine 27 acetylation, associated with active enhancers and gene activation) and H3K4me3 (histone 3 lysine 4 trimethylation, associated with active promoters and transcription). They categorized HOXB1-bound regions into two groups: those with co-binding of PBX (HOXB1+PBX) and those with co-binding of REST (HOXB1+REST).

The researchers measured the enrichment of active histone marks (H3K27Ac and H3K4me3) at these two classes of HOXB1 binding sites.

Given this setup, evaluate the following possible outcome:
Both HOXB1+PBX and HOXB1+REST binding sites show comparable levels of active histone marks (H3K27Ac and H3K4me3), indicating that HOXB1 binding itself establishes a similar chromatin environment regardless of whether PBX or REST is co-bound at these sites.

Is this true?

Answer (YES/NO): NO